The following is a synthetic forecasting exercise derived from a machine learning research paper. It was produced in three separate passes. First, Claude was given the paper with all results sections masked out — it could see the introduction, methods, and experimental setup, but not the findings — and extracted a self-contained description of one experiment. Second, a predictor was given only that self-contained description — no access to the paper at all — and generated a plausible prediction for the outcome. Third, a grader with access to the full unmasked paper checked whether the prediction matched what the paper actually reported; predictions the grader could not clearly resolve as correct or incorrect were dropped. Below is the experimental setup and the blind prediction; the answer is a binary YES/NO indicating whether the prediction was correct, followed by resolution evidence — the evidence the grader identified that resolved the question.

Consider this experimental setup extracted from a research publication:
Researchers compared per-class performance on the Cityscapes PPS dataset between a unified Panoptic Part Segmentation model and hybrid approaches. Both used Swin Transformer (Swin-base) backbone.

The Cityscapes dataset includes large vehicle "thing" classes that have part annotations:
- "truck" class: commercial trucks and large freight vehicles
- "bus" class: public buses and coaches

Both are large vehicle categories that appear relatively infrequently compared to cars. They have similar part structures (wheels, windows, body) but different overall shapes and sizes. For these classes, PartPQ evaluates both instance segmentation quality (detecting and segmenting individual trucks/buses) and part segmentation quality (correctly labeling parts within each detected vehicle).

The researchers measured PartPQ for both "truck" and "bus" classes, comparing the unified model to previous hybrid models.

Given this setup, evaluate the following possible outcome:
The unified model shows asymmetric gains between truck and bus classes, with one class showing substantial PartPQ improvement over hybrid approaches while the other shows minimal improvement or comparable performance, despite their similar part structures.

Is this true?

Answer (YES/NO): NO